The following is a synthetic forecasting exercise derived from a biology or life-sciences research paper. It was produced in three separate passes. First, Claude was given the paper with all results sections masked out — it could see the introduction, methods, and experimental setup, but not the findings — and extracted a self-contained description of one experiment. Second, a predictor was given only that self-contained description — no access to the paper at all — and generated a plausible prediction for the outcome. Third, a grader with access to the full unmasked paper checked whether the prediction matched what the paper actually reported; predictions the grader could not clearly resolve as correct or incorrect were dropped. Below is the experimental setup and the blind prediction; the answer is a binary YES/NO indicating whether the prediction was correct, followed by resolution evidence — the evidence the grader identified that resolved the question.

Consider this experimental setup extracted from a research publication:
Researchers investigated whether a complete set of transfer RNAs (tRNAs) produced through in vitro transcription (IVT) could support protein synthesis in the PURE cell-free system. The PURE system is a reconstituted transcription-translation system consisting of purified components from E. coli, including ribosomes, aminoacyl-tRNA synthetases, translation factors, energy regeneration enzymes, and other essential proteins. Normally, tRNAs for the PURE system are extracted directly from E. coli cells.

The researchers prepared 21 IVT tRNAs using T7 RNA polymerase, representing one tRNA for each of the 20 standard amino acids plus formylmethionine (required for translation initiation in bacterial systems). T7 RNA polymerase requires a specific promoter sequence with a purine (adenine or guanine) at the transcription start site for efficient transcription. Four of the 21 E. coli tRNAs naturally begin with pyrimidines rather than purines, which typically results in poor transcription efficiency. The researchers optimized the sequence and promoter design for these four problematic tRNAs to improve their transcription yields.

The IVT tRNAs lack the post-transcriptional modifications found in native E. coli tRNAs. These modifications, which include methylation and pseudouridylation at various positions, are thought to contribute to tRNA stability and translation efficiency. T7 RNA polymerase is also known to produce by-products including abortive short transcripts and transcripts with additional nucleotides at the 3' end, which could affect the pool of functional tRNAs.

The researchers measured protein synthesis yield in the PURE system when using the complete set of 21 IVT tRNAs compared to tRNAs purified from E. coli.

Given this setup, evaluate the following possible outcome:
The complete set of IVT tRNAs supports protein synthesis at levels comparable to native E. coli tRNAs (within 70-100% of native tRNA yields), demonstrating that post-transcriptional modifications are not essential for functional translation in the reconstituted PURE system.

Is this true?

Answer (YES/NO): NO